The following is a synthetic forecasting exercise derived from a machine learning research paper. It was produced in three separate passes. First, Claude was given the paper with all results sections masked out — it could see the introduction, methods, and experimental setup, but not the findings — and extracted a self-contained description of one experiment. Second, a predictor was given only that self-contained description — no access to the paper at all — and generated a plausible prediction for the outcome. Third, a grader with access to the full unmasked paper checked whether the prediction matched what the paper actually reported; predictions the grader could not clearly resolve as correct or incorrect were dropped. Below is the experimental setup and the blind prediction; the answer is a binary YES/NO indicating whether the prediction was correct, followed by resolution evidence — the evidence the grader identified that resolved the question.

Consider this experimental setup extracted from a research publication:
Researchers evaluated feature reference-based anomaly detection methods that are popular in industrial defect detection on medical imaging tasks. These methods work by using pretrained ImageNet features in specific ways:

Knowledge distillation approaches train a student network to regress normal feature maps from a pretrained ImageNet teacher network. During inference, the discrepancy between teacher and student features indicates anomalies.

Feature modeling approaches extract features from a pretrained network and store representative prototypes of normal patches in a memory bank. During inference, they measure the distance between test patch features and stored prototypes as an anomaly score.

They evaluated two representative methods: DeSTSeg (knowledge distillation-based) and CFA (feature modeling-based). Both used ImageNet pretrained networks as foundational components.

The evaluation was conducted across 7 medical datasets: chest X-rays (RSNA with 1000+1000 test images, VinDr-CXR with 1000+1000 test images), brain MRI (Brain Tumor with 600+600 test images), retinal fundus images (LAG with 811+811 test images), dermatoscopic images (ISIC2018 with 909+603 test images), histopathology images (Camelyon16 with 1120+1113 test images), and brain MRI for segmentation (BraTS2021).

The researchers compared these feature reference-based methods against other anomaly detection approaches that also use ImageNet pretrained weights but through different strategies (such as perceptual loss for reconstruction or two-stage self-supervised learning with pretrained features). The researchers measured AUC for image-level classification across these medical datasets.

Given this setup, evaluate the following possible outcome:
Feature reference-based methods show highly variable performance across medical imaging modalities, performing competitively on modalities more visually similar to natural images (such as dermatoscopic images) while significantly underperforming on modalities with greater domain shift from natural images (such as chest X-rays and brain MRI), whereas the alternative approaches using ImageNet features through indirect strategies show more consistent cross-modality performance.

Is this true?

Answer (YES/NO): NO